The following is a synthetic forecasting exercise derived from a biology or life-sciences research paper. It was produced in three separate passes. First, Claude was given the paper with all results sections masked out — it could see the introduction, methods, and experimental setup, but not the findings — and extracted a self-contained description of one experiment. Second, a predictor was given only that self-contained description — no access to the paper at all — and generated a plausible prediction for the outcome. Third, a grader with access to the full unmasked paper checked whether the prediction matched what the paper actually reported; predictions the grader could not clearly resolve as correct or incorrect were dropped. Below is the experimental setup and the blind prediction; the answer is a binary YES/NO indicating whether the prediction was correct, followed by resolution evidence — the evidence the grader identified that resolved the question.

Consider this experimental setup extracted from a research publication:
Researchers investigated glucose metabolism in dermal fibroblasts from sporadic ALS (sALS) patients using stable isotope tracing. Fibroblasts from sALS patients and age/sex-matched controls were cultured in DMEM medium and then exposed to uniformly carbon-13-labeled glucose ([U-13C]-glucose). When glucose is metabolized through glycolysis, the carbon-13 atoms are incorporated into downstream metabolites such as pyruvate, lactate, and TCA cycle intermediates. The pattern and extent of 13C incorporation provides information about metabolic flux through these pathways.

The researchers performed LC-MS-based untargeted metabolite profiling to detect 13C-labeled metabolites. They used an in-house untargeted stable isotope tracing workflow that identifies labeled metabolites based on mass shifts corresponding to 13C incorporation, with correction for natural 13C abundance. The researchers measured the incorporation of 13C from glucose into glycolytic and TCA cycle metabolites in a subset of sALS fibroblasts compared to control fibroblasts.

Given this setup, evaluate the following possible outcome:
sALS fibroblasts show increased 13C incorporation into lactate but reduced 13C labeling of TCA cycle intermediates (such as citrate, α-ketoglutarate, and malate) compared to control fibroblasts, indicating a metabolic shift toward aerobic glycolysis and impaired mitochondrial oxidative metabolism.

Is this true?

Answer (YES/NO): NO